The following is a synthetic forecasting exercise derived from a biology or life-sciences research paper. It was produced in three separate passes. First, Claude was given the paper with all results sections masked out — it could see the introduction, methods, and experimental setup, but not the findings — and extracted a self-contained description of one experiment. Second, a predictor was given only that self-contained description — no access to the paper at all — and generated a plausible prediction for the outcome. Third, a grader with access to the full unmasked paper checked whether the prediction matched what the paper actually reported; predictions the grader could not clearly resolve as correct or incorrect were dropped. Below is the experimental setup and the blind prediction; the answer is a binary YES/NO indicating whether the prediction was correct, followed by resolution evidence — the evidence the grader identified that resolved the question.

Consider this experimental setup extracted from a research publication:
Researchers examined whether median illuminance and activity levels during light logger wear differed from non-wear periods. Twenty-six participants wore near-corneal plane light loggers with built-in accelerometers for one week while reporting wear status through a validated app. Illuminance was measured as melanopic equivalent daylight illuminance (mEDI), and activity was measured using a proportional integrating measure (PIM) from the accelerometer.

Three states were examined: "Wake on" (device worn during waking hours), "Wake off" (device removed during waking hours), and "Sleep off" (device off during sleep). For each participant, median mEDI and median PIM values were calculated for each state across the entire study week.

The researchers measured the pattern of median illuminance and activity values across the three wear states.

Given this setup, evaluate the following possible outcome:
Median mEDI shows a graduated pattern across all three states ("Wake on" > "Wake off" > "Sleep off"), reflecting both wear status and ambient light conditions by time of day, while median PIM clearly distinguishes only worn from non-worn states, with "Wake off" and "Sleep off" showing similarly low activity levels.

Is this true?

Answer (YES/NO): NO